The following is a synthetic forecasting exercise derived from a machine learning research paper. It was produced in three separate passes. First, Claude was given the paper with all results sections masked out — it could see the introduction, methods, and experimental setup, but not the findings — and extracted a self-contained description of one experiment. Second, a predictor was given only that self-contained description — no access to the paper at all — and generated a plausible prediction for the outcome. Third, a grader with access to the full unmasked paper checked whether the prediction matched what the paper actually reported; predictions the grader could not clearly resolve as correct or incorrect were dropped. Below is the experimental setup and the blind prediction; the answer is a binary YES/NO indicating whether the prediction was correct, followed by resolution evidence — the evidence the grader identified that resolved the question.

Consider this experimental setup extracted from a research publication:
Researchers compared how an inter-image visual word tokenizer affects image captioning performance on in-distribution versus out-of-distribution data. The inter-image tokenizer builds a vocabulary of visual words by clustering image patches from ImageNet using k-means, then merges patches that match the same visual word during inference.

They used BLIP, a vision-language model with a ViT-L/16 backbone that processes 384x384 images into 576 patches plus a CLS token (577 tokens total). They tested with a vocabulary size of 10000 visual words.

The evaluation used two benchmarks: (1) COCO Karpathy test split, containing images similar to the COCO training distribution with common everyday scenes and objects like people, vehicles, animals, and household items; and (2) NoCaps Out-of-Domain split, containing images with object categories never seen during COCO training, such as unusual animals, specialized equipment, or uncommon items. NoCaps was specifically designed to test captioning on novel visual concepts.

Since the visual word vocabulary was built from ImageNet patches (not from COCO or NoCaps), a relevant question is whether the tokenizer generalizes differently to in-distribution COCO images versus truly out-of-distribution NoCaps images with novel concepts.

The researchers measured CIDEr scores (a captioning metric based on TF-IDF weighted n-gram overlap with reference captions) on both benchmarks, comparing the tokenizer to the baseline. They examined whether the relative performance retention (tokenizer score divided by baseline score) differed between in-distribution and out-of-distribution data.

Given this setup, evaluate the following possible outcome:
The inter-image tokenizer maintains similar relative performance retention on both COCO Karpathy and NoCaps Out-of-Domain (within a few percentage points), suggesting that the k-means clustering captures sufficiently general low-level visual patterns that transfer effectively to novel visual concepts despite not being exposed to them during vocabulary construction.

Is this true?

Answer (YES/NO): YES